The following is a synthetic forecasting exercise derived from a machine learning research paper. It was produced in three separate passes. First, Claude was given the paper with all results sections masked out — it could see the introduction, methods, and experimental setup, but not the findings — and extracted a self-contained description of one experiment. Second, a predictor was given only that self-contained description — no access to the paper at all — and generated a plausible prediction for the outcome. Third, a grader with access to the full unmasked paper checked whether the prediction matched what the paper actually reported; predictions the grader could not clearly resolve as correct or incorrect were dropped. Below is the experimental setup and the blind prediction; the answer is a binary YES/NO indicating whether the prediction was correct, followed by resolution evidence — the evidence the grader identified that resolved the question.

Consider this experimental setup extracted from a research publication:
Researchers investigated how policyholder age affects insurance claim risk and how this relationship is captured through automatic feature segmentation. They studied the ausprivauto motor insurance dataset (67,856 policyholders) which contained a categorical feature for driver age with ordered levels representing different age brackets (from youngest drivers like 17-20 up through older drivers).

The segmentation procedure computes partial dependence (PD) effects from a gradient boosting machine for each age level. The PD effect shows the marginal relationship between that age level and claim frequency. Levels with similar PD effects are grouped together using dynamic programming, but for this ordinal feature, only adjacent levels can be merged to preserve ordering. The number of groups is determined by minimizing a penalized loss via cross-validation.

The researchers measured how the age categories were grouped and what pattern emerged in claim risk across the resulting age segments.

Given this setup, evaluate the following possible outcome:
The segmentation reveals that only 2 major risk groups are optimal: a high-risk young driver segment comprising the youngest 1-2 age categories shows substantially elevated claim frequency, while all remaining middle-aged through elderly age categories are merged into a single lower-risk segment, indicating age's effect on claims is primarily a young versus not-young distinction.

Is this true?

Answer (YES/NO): NO